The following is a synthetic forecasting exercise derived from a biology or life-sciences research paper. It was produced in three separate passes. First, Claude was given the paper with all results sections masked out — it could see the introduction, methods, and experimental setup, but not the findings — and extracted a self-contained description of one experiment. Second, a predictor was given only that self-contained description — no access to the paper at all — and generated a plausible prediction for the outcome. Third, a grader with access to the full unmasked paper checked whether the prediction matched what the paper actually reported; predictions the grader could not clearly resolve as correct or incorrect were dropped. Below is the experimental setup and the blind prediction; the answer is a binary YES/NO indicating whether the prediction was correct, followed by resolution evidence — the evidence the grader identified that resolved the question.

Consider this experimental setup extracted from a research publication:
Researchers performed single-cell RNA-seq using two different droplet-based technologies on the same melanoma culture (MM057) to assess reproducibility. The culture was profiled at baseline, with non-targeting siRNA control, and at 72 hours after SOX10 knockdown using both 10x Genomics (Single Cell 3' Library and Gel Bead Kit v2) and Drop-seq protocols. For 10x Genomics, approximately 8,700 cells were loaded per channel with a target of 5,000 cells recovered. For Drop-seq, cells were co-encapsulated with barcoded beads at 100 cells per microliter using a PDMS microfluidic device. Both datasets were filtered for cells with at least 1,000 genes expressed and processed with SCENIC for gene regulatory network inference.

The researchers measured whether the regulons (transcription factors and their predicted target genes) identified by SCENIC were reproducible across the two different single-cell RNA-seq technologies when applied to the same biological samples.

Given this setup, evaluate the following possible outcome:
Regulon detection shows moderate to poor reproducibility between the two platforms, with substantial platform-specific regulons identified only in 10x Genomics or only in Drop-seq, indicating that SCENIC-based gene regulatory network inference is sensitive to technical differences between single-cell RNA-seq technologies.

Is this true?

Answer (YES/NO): NO